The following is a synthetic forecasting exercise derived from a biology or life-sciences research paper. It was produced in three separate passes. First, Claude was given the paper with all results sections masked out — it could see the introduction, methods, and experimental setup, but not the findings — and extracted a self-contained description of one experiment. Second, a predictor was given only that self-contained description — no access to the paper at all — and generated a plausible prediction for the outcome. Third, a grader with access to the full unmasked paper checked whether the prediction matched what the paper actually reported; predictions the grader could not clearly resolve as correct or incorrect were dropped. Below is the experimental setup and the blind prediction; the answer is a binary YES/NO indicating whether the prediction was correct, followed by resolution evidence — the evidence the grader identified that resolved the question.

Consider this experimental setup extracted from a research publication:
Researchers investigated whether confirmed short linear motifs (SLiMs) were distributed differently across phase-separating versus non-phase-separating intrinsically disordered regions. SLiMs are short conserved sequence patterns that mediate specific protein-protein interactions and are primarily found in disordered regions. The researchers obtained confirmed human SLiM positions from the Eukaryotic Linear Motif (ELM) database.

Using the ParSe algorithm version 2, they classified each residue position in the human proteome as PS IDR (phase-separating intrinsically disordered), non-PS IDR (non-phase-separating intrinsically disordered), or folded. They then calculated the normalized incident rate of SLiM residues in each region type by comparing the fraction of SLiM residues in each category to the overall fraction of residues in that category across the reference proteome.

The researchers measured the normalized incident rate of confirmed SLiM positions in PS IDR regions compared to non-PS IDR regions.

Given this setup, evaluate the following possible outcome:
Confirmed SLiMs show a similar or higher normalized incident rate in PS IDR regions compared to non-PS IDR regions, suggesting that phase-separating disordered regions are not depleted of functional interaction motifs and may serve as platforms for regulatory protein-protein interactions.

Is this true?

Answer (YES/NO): NO